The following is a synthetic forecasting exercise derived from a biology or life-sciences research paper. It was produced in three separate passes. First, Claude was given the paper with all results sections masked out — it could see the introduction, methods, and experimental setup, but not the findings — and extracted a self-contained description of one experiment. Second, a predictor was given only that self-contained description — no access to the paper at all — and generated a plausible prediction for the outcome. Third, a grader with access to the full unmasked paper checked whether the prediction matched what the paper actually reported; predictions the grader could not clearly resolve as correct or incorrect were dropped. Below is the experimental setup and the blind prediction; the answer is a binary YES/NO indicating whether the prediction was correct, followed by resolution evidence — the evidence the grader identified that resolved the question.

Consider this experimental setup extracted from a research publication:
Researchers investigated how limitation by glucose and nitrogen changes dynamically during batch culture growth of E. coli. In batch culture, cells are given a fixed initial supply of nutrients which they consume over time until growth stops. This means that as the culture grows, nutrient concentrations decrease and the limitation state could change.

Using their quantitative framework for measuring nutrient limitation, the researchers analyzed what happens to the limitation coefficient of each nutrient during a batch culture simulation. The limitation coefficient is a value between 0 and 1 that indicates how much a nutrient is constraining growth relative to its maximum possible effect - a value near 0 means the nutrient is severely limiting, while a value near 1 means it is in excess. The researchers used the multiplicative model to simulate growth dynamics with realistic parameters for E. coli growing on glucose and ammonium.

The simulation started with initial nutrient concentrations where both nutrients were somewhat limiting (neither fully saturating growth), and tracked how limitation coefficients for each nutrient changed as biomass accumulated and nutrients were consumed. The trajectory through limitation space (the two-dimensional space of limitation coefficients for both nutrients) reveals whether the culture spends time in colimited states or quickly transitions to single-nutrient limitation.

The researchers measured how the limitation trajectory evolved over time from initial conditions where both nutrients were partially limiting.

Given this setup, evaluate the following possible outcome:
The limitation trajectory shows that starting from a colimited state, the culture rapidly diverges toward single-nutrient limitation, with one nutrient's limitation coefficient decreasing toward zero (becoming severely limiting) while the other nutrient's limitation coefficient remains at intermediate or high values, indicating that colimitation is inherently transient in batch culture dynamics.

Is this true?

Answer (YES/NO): NO